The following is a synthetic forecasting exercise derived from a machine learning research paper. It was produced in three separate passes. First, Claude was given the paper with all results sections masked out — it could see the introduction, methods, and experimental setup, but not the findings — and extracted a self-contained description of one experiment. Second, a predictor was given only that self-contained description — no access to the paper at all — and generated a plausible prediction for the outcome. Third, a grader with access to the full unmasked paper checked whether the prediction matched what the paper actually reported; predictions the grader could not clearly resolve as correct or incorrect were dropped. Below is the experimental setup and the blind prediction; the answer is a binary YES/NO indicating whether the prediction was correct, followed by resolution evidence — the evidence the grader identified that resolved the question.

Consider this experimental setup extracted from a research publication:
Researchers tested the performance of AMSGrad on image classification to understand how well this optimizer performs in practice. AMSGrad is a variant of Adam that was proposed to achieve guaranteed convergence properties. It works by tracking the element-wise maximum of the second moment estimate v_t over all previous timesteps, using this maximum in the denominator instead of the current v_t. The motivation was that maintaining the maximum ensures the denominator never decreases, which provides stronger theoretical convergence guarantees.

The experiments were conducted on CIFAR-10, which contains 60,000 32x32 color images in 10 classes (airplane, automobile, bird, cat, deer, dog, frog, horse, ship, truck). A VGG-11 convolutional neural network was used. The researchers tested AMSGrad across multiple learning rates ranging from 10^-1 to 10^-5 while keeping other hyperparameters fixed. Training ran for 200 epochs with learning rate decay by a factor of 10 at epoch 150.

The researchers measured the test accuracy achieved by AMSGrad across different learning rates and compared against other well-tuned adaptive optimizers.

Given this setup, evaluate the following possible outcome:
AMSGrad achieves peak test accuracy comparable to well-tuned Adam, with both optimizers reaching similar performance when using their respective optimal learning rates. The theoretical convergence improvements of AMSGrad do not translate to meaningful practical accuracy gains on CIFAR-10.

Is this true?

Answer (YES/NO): NO